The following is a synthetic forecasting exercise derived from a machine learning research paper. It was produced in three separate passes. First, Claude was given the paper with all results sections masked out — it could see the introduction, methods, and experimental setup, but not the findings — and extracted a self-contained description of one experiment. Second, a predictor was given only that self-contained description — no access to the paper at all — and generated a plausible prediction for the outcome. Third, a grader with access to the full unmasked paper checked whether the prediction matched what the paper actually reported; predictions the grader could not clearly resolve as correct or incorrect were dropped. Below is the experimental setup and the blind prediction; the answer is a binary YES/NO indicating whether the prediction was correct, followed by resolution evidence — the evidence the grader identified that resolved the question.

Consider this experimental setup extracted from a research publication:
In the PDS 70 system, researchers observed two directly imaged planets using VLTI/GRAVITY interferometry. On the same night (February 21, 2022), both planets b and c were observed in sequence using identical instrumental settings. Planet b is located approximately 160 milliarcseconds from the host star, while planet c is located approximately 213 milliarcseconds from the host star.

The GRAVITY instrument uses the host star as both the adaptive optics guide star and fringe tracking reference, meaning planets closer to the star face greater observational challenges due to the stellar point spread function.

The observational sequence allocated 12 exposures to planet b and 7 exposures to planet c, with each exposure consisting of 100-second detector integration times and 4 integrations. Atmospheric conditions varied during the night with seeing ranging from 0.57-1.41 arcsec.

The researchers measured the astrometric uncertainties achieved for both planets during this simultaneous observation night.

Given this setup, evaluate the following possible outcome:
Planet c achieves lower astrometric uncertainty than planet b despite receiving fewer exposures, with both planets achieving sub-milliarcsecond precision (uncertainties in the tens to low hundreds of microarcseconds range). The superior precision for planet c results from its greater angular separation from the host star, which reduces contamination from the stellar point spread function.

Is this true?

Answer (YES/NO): NO